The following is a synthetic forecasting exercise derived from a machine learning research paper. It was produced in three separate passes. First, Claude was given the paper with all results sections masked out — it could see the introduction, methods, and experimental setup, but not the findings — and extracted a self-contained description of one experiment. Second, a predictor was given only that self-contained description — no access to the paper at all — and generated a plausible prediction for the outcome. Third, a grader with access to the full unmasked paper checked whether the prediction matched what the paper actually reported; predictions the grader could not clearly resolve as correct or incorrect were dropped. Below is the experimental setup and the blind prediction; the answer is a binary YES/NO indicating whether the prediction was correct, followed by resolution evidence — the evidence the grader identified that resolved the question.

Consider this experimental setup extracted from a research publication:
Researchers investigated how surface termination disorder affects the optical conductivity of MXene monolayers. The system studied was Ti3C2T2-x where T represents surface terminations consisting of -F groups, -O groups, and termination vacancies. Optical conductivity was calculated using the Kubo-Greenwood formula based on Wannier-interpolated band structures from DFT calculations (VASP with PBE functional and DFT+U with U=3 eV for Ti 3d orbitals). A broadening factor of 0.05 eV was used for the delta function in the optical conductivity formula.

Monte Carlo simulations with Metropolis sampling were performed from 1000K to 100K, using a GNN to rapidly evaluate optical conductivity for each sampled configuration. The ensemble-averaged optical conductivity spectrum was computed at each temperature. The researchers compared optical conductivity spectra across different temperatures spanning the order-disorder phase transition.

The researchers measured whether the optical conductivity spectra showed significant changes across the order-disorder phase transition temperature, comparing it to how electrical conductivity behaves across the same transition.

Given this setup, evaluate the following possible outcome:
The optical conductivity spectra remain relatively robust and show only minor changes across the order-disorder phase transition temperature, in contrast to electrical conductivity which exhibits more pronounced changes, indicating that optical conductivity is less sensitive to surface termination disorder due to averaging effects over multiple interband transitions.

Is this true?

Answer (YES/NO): YES